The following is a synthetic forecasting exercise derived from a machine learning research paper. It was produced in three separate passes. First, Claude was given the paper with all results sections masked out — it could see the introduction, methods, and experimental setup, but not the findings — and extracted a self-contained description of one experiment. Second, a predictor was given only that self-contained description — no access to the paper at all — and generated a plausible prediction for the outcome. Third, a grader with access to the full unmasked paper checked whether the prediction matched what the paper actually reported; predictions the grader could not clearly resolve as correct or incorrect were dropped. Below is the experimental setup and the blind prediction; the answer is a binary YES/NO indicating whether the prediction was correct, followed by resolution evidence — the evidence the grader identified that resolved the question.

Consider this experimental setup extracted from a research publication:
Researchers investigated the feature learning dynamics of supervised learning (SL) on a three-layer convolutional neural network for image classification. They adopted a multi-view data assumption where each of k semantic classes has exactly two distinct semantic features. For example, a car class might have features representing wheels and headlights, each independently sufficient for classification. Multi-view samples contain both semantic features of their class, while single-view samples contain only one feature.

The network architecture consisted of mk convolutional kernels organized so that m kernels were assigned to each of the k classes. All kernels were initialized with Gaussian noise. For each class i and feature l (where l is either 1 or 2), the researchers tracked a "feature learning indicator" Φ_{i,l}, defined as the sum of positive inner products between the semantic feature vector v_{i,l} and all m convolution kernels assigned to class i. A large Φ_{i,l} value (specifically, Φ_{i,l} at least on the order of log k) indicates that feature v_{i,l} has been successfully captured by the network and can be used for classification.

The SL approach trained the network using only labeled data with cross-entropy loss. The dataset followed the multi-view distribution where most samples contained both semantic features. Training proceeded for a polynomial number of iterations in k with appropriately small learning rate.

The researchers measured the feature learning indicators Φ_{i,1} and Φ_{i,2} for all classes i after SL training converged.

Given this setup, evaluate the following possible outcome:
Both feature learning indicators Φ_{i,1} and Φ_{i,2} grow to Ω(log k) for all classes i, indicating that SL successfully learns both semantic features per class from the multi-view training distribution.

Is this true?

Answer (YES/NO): NO